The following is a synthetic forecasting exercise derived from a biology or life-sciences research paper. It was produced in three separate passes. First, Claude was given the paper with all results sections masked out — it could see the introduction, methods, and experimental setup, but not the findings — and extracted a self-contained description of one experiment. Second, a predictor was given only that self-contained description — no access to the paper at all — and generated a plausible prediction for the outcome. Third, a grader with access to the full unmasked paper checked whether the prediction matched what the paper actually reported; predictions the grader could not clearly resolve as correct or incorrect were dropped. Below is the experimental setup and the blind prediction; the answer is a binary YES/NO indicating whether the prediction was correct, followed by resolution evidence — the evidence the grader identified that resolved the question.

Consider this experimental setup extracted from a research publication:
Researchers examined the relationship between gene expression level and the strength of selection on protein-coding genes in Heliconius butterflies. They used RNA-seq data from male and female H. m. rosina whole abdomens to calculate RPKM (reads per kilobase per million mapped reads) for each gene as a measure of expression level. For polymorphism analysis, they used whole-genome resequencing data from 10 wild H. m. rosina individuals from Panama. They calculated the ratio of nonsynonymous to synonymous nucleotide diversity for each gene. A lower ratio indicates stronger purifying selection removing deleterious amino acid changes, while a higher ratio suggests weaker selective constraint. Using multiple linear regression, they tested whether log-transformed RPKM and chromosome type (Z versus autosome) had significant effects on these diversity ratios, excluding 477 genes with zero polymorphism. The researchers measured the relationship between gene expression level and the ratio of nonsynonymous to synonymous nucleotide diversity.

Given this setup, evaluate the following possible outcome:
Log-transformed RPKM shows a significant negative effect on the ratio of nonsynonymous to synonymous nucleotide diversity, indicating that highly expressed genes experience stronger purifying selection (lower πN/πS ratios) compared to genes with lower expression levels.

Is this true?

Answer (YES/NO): NO